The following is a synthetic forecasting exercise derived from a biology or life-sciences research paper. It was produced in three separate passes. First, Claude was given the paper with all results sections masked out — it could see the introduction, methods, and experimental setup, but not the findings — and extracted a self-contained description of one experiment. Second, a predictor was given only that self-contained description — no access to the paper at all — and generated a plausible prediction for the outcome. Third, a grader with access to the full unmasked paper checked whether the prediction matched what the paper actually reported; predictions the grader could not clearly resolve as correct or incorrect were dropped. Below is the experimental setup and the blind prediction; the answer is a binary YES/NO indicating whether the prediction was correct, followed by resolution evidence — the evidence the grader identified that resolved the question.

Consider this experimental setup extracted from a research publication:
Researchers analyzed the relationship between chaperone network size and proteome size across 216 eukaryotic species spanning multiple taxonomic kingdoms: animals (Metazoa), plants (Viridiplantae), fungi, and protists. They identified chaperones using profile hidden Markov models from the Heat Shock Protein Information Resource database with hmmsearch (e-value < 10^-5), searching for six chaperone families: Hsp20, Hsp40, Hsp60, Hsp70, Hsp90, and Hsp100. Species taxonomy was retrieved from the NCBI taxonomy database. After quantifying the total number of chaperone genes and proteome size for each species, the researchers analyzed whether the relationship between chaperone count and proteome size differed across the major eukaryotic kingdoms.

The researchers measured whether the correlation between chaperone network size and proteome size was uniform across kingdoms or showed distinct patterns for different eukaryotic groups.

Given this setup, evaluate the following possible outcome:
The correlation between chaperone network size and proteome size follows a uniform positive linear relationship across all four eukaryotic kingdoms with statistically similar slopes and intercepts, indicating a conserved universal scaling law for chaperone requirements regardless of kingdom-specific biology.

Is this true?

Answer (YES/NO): NO